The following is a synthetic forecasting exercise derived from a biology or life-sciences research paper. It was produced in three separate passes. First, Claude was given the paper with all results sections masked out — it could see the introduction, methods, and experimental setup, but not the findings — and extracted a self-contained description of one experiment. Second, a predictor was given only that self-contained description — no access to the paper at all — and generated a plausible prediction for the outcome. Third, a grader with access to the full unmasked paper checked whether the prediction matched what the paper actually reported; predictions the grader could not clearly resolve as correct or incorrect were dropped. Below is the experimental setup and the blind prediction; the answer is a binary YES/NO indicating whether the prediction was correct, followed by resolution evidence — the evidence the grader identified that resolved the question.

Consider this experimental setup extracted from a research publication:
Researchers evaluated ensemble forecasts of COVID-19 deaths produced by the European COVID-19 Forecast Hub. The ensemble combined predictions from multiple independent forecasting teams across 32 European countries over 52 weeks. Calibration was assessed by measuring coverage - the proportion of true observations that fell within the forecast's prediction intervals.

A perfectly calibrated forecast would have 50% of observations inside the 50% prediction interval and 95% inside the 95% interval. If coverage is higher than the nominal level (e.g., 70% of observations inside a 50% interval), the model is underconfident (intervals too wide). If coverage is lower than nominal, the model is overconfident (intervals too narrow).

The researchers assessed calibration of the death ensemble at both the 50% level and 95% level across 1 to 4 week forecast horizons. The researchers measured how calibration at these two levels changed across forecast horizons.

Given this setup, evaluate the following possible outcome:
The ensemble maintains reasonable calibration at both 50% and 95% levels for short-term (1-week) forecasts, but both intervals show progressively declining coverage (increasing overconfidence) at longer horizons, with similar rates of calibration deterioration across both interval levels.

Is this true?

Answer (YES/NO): NO